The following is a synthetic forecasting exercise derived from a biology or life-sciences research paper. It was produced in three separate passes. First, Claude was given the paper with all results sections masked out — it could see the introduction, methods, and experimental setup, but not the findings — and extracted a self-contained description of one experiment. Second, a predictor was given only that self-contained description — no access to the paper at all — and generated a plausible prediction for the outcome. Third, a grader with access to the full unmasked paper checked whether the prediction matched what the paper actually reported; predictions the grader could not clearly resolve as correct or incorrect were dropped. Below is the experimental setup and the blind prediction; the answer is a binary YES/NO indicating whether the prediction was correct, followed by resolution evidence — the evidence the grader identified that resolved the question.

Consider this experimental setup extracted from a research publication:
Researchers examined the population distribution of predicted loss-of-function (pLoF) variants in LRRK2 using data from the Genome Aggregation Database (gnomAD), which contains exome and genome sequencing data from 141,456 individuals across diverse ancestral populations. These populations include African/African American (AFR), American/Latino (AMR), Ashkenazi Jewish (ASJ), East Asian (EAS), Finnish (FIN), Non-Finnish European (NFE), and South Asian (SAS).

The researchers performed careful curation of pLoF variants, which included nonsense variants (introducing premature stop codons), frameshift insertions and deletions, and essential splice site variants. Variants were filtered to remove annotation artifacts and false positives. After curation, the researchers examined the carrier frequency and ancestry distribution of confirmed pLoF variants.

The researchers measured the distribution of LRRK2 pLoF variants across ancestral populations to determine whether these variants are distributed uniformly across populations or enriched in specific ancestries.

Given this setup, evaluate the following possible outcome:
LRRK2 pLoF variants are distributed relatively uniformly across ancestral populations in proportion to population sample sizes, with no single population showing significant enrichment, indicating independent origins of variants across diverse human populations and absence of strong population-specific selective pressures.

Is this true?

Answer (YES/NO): NO